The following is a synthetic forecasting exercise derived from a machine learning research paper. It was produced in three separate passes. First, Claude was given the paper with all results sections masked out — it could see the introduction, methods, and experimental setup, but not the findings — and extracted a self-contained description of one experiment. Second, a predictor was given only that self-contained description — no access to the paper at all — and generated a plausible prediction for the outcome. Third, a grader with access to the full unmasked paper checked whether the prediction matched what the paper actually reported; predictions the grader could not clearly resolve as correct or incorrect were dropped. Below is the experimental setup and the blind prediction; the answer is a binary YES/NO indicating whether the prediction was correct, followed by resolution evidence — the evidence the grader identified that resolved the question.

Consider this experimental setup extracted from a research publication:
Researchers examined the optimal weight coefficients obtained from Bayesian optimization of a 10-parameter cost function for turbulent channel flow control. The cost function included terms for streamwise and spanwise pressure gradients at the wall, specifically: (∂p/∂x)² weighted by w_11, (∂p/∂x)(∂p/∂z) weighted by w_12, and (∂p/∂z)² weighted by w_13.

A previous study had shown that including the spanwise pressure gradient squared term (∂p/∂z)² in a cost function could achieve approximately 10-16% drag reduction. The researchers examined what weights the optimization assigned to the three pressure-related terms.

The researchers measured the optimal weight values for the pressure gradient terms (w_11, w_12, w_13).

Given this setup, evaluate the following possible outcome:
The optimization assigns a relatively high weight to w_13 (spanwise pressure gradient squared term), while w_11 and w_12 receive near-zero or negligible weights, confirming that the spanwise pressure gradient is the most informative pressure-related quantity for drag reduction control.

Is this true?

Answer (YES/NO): NO